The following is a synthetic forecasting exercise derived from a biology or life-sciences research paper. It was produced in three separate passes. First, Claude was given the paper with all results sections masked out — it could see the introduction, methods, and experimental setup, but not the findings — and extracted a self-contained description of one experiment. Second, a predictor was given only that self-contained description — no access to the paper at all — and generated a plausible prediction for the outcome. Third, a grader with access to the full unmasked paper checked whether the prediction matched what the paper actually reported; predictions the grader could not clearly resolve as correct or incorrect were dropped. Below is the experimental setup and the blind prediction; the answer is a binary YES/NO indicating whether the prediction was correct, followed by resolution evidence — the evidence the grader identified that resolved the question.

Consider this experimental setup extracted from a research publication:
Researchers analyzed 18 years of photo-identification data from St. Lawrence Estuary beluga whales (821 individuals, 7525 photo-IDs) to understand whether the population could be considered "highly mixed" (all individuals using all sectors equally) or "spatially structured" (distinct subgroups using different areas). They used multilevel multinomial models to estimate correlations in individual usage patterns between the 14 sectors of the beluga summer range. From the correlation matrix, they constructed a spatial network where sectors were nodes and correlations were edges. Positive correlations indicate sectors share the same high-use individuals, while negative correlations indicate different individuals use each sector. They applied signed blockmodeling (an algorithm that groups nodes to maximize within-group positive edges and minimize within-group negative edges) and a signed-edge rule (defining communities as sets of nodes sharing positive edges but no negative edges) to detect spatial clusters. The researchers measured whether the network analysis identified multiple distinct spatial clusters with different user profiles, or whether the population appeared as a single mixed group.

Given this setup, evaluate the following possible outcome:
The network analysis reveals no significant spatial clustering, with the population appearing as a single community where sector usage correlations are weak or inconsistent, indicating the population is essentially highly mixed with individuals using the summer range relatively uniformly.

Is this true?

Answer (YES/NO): NO